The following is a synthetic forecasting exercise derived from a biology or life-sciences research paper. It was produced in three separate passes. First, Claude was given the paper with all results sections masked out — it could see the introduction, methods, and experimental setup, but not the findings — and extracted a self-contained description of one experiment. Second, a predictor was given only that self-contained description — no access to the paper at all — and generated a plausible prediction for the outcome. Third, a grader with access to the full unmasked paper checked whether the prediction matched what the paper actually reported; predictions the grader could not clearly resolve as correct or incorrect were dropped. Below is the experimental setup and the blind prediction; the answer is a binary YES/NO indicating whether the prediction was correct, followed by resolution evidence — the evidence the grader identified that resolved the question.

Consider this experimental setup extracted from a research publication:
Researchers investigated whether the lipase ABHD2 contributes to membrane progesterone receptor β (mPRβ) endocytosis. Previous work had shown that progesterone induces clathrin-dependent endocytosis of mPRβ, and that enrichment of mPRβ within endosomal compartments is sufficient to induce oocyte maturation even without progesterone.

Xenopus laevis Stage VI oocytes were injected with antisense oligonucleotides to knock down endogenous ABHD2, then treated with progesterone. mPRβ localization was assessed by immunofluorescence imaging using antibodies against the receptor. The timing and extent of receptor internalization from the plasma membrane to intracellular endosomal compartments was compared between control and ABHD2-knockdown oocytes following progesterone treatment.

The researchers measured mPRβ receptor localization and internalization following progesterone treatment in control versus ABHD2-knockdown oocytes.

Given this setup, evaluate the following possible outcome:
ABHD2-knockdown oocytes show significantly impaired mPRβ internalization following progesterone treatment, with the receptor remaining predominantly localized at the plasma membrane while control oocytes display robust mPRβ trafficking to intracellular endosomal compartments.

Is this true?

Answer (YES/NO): YES